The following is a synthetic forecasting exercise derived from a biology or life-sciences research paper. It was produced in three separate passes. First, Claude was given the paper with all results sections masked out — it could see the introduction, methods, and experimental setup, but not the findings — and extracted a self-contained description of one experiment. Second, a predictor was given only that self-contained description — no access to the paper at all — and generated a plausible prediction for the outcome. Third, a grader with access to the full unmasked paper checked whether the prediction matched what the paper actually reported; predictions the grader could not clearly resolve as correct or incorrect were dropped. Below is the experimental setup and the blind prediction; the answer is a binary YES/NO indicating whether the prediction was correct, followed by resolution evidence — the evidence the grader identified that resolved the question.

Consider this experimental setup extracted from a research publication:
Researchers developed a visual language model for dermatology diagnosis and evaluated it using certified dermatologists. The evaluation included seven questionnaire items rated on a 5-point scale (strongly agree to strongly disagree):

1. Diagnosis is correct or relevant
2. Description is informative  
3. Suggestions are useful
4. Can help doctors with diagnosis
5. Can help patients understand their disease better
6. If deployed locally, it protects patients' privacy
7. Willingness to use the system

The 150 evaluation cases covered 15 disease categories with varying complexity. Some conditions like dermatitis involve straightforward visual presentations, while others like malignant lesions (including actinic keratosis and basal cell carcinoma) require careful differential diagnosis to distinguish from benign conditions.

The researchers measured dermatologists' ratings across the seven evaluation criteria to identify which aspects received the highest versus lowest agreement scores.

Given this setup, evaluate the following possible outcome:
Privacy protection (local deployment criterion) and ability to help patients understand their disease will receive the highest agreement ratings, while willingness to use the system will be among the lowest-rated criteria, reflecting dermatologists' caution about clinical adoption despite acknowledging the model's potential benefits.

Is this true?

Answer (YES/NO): NO